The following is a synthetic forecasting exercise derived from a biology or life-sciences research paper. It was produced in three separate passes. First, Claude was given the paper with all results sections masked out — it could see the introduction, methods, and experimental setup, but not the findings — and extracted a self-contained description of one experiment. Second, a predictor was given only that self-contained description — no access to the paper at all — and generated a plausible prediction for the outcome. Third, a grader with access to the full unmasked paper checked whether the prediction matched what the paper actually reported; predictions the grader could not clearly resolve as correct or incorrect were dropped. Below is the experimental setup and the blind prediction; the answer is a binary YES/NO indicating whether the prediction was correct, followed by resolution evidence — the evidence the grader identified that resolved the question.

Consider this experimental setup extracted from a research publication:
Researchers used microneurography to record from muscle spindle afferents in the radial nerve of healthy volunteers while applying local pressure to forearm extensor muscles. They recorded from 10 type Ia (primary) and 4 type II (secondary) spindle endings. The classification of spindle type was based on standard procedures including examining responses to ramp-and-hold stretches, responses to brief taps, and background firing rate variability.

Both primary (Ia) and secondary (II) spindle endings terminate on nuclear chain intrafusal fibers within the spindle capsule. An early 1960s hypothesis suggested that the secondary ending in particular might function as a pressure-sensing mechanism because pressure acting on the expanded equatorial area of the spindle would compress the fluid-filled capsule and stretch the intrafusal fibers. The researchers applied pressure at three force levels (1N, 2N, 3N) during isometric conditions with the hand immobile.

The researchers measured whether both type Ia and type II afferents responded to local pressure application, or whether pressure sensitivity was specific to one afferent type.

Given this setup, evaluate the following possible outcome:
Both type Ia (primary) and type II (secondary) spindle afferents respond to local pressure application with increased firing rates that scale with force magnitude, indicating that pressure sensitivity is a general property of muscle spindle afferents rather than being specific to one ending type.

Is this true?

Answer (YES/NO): YES